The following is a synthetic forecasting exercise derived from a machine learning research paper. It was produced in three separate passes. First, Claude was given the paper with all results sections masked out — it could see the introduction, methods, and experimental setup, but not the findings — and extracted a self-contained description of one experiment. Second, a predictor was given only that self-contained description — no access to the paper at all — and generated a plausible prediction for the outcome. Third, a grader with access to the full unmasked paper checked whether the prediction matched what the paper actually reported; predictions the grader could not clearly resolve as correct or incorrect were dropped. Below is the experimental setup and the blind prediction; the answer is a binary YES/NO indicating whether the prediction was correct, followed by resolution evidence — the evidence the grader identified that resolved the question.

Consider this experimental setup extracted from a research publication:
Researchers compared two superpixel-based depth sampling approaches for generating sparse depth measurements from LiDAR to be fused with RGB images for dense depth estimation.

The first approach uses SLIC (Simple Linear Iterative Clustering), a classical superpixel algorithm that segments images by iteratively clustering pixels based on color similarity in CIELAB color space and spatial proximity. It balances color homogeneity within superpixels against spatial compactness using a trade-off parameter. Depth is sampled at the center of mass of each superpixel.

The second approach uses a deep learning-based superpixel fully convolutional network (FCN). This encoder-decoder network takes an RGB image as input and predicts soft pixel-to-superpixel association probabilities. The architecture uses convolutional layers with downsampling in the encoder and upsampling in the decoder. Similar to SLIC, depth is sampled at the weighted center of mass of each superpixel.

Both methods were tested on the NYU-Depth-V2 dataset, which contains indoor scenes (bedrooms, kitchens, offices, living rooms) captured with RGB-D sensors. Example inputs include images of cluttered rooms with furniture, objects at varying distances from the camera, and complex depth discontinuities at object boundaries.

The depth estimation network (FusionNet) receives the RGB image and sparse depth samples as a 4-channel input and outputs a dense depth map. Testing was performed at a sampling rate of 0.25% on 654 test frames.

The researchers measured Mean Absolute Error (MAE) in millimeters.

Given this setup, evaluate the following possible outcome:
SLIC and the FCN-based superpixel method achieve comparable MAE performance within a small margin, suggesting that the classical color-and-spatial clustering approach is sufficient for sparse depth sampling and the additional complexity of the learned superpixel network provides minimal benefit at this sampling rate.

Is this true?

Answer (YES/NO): YES